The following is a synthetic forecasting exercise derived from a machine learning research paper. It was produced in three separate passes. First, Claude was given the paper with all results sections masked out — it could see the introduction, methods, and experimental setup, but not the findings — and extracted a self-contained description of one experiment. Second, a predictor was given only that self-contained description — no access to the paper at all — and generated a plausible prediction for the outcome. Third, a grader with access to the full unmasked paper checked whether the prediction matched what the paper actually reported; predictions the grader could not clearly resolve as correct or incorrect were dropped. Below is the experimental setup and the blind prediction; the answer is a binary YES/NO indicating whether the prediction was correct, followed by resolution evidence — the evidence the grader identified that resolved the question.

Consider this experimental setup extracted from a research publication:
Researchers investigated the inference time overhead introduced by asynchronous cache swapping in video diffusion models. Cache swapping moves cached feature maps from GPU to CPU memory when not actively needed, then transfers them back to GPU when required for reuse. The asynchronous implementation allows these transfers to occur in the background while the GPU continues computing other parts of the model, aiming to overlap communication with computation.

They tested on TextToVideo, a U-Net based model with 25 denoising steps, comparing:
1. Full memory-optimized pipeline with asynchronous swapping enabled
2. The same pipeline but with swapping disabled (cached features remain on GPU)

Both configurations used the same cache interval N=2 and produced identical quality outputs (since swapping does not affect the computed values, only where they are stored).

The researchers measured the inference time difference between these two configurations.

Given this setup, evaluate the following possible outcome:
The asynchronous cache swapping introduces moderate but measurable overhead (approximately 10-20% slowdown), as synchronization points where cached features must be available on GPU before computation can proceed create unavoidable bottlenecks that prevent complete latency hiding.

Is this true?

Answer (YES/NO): NO